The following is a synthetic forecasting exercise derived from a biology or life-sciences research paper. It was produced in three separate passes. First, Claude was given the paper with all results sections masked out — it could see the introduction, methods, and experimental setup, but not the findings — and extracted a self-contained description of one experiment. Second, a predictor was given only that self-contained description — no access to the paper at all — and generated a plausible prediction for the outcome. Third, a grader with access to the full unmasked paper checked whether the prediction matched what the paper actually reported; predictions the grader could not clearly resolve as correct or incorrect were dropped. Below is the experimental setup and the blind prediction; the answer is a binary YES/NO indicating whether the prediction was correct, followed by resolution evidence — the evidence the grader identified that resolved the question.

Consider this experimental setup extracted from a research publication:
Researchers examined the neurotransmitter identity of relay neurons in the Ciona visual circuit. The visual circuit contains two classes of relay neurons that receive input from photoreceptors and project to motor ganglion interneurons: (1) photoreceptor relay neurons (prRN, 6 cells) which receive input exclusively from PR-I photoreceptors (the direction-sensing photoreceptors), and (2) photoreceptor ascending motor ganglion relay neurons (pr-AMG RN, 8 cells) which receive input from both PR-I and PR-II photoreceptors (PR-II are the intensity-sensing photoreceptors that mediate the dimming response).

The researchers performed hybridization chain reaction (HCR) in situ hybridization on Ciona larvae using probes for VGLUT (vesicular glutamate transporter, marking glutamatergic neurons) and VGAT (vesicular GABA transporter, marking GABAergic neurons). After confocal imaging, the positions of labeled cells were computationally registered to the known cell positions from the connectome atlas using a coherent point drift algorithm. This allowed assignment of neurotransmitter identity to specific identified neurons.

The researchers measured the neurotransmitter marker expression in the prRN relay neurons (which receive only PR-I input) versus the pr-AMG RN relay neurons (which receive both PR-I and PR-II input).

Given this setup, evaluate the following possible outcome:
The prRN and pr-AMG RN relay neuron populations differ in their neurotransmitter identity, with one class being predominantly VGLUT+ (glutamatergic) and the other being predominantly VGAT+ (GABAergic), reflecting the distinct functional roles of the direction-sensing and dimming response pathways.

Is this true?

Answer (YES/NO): NO